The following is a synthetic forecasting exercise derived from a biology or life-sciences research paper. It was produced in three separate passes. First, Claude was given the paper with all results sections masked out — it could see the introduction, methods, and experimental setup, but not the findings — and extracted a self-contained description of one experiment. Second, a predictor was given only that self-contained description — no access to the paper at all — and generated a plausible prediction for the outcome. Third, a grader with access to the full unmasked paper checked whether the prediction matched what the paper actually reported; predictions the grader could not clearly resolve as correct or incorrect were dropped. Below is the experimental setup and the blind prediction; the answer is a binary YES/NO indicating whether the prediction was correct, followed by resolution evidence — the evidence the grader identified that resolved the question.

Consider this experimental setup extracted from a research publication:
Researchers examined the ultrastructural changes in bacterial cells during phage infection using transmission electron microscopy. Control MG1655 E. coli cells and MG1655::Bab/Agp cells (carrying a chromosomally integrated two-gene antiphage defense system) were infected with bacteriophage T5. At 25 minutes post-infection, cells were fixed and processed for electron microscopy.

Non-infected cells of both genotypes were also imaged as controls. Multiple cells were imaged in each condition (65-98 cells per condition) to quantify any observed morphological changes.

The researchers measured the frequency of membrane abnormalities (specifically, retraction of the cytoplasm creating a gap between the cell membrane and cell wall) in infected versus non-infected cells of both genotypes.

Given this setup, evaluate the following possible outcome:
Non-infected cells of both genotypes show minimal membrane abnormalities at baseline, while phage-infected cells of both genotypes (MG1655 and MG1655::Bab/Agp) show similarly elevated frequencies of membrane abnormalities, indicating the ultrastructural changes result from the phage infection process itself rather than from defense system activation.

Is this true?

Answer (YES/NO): NO